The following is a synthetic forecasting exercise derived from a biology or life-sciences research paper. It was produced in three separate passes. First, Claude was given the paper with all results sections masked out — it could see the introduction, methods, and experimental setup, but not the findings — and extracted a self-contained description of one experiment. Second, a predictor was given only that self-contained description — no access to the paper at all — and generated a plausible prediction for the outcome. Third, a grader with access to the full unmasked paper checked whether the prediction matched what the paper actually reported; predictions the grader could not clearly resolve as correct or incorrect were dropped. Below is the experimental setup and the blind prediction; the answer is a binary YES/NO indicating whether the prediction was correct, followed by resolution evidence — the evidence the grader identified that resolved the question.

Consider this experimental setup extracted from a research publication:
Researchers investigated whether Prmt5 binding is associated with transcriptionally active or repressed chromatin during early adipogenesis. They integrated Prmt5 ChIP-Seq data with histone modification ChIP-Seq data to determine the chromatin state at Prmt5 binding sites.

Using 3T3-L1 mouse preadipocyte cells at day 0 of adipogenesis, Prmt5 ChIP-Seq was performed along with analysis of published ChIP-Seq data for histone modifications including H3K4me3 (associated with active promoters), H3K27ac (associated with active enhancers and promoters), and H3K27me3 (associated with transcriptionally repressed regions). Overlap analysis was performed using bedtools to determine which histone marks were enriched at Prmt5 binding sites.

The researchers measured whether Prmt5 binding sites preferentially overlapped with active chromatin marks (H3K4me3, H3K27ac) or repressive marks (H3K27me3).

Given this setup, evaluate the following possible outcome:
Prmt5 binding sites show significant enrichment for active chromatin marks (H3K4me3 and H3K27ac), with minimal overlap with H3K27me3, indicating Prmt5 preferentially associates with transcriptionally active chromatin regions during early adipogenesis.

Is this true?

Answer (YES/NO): YES